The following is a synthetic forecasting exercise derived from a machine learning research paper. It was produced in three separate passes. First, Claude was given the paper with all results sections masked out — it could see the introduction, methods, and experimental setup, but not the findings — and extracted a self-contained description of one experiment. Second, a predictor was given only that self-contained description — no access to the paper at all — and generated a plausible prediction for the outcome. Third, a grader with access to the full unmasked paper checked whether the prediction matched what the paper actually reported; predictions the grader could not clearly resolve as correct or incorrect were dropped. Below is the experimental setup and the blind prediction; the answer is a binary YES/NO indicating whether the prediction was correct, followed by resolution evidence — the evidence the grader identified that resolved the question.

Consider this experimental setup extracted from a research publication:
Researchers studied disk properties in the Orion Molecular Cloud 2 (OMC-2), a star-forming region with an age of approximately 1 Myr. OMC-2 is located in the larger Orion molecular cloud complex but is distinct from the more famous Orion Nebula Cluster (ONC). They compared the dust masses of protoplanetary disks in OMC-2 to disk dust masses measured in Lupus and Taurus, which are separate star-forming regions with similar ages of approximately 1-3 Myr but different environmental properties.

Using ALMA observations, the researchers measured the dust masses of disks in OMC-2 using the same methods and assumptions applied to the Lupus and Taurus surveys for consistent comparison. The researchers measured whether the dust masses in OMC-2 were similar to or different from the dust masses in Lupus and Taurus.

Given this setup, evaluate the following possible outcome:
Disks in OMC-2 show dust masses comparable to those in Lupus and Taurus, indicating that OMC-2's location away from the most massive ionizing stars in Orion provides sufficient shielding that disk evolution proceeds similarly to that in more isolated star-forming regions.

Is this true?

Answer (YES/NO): YES